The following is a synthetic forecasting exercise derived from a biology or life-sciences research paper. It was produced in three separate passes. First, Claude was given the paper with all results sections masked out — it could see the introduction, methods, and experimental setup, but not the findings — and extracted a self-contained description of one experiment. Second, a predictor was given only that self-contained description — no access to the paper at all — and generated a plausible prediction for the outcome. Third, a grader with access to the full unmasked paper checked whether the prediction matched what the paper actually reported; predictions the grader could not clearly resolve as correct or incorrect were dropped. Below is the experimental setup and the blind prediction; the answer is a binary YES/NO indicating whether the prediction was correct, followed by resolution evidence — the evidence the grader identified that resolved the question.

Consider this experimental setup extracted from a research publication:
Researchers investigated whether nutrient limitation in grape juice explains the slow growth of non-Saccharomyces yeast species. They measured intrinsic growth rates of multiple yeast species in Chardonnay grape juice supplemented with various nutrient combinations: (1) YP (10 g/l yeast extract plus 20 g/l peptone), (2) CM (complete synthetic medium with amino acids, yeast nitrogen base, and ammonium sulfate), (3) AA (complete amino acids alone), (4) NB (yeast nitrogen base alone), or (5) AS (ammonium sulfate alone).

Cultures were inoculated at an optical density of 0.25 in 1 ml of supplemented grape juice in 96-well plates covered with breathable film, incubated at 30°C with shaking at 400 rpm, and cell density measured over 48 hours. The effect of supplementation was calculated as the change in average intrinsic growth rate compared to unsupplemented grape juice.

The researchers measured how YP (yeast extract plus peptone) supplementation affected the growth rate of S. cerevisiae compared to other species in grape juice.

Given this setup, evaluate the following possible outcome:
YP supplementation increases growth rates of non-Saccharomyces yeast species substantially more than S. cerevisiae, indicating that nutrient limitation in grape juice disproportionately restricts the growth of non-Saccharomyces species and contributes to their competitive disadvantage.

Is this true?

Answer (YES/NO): YES